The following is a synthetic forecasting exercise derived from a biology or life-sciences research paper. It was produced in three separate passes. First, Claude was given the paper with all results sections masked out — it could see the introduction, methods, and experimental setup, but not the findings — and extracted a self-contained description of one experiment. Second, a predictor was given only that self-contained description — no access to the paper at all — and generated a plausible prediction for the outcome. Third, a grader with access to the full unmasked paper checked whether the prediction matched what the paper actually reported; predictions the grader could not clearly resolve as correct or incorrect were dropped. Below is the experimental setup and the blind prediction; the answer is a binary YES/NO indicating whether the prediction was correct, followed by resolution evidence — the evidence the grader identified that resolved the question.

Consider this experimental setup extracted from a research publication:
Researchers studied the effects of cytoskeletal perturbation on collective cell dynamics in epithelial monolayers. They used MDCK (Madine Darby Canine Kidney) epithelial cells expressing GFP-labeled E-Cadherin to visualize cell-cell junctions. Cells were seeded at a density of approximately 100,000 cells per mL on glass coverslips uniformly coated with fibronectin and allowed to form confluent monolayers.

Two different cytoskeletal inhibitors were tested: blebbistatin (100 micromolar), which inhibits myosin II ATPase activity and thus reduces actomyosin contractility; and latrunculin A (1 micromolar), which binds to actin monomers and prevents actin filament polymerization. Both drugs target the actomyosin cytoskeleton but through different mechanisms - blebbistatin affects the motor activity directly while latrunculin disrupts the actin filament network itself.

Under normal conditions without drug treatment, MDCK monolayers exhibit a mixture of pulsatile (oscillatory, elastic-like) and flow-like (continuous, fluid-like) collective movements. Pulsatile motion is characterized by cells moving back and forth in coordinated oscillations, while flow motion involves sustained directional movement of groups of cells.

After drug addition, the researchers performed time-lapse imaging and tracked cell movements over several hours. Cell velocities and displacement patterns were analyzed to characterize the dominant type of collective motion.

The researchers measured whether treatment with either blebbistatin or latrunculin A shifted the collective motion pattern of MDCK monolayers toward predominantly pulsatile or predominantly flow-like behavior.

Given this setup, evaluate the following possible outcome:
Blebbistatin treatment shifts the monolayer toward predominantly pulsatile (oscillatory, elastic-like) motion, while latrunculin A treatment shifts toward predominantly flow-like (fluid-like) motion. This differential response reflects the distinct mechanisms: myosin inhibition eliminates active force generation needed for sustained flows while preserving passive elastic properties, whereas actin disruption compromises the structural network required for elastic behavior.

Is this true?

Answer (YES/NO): NO